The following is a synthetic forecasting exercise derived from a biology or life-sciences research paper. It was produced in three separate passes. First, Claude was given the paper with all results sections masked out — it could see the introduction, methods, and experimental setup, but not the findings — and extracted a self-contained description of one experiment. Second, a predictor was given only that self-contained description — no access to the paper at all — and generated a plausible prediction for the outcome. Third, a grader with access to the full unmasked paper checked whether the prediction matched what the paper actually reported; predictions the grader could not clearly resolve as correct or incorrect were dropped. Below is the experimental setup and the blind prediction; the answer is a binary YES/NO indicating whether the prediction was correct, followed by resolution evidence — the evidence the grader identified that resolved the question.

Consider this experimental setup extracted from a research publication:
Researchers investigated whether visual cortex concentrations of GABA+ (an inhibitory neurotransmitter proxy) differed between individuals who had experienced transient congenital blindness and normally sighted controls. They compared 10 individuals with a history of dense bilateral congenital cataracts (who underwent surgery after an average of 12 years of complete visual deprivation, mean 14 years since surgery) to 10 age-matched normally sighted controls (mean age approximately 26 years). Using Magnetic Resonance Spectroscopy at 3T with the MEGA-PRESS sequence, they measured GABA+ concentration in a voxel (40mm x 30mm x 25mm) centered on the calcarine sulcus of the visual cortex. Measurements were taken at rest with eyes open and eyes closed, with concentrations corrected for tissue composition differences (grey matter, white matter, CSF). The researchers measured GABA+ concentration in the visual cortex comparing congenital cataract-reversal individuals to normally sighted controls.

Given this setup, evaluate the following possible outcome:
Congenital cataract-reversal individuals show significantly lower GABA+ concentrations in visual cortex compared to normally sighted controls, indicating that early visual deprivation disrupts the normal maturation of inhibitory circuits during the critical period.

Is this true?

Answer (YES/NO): NO